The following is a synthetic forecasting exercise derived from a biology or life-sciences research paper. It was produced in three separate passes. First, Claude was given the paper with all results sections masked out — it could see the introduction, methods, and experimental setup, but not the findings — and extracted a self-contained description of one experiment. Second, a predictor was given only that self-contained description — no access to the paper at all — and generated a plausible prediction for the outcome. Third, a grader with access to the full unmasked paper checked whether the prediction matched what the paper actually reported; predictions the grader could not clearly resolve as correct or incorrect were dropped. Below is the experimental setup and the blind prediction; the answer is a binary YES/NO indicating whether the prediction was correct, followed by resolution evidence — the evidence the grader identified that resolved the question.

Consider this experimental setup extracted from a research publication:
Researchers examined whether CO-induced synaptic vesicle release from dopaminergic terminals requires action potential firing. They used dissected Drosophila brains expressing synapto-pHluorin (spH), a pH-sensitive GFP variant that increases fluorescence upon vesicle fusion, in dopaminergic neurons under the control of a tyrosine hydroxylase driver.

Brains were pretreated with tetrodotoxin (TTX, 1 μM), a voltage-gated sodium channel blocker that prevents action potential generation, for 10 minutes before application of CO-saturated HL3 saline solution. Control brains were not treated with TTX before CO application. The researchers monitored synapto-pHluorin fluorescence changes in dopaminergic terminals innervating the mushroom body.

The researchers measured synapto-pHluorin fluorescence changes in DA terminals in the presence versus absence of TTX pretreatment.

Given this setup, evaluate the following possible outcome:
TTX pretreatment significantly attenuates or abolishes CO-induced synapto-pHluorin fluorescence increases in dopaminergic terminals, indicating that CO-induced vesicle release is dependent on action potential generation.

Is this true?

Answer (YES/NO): NO